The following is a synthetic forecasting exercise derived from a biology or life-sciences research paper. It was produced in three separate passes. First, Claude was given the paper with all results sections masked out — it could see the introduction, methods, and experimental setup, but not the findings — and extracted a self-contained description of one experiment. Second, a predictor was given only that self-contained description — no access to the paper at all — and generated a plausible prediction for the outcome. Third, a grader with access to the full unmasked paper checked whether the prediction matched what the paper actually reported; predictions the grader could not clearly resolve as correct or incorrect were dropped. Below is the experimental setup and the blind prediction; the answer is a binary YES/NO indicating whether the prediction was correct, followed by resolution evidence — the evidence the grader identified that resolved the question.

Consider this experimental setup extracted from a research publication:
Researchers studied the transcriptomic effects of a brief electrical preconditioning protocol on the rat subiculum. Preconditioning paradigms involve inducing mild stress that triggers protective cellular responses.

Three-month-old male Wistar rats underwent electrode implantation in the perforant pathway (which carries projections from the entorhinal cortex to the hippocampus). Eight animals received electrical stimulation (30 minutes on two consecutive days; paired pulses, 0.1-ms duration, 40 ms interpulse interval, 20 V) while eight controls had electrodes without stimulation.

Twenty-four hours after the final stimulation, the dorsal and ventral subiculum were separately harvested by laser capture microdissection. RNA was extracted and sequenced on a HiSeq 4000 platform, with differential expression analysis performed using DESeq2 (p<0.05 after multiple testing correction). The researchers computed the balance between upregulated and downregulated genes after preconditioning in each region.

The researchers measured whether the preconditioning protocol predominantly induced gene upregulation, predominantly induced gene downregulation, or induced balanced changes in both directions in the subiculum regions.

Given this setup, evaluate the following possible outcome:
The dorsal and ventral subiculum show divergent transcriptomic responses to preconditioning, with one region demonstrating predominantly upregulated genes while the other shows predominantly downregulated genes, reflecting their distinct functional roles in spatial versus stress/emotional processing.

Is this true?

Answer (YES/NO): NO